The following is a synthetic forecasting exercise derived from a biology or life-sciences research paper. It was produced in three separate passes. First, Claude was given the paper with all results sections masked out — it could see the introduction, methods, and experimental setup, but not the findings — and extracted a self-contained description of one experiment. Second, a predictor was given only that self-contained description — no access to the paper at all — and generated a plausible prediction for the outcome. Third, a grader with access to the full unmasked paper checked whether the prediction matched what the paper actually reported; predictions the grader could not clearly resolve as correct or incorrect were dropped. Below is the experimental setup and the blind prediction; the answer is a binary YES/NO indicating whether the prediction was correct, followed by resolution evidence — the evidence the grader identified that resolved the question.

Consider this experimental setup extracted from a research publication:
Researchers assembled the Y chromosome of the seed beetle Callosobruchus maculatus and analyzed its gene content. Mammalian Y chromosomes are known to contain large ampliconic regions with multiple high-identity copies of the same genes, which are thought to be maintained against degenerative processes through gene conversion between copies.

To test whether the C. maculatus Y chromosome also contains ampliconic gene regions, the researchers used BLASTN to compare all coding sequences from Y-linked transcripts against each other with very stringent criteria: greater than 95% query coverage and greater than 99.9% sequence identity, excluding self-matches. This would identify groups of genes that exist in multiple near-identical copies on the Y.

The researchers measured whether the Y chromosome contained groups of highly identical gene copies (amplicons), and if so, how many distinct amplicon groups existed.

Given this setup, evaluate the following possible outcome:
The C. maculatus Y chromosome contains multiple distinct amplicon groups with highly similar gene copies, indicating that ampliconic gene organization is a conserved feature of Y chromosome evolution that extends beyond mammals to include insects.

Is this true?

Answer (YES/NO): YES